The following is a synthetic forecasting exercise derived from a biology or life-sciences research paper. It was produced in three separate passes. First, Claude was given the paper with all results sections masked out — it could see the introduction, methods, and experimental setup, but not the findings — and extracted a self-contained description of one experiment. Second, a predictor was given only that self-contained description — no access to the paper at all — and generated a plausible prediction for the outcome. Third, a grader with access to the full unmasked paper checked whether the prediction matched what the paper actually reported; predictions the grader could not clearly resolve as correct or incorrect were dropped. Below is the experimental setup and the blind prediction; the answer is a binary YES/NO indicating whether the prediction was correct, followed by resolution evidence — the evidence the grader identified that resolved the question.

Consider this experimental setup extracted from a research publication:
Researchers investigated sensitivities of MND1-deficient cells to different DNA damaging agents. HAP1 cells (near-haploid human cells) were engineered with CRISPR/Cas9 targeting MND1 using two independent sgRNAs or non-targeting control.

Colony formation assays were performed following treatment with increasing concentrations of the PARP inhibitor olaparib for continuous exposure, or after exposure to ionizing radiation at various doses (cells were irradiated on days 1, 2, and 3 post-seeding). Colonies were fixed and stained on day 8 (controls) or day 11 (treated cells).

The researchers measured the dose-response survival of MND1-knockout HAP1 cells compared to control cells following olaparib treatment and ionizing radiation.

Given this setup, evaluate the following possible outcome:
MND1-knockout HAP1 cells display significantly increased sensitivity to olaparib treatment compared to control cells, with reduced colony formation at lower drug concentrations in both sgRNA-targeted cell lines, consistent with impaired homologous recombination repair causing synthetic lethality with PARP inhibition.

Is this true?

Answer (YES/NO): YES